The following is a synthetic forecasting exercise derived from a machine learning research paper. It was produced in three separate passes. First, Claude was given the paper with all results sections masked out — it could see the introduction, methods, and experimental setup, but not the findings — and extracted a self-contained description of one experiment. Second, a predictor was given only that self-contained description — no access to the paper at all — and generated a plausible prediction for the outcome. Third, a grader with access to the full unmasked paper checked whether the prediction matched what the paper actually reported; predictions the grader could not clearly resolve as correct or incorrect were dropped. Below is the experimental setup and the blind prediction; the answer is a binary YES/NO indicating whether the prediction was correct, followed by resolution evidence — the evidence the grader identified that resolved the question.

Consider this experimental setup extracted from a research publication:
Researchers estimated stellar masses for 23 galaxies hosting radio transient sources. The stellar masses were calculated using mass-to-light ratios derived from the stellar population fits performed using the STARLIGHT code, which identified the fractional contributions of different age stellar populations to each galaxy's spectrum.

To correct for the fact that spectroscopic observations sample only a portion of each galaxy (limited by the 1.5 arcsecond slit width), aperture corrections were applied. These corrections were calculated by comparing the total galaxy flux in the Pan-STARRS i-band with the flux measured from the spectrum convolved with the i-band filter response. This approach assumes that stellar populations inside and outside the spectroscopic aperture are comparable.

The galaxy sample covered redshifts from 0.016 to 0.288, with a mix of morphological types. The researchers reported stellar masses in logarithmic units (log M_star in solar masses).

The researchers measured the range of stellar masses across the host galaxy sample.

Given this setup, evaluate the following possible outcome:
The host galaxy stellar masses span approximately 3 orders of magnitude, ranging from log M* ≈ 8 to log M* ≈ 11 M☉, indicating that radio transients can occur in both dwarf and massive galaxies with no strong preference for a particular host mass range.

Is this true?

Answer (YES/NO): NO